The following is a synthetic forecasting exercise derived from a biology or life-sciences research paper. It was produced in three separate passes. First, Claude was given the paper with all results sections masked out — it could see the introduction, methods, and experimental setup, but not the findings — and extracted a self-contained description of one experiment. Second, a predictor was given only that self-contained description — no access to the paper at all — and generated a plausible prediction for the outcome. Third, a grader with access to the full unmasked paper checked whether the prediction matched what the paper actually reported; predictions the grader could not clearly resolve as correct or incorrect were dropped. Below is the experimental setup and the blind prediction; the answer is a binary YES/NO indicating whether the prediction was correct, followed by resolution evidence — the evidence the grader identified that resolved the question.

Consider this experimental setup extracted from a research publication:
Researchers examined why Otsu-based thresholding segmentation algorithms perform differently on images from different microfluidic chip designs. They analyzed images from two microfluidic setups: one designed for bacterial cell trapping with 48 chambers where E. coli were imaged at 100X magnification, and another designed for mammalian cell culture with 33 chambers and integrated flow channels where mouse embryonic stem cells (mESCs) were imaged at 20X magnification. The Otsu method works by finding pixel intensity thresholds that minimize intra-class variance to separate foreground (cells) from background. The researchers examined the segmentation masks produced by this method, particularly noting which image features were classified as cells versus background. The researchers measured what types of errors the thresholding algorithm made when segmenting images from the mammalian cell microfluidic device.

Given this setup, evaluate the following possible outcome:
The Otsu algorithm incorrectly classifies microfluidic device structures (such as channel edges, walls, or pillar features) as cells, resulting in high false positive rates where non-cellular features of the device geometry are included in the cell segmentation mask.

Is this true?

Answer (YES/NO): YES